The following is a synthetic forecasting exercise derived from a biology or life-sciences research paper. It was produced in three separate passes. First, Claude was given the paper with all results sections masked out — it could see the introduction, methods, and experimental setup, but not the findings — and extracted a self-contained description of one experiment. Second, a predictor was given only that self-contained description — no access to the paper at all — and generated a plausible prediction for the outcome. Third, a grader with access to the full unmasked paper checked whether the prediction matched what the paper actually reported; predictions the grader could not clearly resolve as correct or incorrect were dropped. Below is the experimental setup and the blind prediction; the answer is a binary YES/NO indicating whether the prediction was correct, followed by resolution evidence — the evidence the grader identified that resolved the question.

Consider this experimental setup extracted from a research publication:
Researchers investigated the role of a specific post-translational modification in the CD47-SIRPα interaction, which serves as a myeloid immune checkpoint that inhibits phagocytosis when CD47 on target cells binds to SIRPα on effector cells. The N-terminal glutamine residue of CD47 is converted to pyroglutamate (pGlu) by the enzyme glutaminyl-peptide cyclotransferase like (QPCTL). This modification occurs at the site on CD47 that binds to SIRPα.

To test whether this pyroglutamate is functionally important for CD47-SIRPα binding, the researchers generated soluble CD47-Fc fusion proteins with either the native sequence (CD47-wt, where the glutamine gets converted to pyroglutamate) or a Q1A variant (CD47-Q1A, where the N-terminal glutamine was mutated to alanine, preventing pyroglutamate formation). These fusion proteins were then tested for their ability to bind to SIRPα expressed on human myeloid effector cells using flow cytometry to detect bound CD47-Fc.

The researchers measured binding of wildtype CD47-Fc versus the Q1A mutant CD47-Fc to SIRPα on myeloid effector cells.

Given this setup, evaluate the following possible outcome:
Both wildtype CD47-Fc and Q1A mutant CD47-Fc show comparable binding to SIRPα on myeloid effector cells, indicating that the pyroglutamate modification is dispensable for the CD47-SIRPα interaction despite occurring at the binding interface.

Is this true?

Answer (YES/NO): NO